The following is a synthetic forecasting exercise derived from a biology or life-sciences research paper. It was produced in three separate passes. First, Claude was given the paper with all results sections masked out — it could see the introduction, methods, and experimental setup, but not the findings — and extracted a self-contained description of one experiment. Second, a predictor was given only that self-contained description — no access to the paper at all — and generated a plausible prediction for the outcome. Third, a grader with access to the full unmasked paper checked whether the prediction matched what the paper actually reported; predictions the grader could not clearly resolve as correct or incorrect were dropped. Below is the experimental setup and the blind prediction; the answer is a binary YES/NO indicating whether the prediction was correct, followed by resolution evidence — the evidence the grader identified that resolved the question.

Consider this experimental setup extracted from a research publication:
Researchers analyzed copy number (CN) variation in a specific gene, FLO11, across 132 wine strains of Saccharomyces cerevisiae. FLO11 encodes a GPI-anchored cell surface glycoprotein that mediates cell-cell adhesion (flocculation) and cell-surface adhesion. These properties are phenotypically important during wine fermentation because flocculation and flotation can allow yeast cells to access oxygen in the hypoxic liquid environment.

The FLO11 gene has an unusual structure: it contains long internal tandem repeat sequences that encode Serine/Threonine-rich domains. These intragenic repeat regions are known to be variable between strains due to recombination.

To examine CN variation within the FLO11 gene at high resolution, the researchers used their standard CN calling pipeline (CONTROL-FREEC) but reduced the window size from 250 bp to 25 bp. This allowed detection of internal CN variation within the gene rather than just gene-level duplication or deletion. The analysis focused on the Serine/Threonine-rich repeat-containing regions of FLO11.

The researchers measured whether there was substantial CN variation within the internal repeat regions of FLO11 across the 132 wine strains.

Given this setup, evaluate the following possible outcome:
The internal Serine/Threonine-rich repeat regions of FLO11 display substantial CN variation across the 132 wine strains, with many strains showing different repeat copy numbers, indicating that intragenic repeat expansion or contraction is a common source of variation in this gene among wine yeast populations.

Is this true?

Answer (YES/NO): YES